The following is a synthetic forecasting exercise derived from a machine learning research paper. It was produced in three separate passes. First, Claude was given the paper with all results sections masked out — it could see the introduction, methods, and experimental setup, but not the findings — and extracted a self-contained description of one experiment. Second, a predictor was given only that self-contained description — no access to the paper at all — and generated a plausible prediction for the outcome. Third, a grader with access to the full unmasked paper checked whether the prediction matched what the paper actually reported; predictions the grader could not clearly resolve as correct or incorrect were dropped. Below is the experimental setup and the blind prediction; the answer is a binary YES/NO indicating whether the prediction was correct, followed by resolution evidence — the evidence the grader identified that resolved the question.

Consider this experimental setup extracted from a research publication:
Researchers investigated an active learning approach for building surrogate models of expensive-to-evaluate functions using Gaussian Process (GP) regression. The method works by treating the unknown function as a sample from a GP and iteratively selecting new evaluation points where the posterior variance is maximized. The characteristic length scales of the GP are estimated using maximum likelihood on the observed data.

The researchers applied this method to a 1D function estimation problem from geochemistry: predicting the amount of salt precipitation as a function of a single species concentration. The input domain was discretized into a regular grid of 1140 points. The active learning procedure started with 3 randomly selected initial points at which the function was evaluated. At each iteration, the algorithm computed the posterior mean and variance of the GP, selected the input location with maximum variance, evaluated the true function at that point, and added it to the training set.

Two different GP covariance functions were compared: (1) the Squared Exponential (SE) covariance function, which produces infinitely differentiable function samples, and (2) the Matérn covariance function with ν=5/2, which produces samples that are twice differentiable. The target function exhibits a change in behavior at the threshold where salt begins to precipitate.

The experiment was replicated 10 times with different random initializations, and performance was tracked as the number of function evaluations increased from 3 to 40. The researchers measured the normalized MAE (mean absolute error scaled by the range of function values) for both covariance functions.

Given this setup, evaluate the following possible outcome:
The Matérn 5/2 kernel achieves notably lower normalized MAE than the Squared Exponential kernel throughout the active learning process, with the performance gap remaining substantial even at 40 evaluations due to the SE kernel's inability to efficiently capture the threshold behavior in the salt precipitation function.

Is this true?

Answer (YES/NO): NO